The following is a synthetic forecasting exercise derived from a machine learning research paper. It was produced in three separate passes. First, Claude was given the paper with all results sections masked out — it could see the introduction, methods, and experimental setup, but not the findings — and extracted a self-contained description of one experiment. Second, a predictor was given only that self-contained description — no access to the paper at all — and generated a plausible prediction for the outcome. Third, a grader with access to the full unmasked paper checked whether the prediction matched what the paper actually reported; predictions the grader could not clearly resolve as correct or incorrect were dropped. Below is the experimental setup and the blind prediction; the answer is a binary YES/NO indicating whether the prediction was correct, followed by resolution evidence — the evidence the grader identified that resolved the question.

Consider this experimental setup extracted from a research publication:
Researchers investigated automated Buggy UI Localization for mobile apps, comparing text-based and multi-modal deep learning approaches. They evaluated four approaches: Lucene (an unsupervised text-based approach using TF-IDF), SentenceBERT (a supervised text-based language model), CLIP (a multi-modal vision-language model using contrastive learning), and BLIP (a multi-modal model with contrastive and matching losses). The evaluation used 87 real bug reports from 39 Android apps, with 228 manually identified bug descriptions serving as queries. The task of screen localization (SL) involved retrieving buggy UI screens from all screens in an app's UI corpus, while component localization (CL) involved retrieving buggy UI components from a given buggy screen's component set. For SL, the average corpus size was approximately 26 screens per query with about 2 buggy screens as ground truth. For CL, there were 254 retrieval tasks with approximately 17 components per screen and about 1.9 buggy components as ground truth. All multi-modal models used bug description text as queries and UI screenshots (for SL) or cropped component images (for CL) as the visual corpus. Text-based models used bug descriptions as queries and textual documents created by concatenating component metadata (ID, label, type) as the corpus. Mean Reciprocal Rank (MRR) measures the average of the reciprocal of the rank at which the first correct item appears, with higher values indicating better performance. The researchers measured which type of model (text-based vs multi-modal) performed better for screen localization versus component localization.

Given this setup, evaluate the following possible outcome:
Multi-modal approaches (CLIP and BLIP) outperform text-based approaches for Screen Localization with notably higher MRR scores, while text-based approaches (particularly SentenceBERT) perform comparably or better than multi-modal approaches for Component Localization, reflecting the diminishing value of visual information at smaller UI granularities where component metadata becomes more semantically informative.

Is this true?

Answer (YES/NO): NO